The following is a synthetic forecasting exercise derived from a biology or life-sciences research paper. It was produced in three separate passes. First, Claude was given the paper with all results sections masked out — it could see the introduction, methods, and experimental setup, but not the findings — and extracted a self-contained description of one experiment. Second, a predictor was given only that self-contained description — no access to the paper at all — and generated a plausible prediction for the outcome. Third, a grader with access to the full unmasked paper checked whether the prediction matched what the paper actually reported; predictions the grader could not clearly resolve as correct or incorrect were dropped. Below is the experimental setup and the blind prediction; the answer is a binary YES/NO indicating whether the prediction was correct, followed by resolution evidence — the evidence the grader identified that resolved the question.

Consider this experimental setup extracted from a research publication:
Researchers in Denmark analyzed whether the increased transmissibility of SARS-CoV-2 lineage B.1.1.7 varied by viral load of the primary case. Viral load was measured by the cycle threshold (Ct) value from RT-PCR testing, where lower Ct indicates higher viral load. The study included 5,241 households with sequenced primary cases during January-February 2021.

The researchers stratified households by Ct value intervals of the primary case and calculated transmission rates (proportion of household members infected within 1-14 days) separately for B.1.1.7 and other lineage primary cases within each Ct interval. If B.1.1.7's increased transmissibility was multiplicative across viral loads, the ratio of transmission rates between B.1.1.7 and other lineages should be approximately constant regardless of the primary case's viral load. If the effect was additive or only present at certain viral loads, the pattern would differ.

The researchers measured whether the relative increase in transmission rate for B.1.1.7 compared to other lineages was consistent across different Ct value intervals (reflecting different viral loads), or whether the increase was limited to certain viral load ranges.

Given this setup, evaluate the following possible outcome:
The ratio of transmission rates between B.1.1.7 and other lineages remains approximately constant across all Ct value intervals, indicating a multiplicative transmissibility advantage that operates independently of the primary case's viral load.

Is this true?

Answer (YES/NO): YES